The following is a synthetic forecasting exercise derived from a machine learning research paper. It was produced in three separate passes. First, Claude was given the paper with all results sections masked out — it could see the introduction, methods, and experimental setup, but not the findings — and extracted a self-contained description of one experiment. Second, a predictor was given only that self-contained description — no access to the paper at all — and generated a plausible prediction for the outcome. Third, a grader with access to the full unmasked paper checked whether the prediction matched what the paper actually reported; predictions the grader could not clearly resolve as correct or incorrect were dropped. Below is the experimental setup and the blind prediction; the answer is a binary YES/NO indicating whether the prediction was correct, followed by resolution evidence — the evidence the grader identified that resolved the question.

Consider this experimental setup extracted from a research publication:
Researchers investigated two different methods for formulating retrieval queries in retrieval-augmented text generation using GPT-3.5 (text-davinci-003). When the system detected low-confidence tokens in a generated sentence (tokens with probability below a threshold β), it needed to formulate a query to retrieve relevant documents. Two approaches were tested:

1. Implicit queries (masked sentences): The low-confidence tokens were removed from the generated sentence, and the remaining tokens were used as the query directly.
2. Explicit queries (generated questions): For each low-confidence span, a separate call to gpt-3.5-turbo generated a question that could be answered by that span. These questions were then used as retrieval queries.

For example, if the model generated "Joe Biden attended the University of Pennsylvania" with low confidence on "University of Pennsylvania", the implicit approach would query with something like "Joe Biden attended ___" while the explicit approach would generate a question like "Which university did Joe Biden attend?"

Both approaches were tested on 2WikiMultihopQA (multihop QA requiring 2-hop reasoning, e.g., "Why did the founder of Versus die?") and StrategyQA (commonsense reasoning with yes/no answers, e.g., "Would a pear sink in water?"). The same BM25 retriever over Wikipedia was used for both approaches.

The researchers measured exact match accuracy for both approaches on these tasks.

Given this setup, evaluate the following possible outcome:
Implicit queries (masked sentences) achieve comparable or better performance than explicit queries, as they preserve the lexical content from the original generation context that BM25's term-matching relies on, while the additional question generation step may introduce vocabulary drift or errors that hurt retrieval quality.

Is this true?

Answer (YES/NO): YES